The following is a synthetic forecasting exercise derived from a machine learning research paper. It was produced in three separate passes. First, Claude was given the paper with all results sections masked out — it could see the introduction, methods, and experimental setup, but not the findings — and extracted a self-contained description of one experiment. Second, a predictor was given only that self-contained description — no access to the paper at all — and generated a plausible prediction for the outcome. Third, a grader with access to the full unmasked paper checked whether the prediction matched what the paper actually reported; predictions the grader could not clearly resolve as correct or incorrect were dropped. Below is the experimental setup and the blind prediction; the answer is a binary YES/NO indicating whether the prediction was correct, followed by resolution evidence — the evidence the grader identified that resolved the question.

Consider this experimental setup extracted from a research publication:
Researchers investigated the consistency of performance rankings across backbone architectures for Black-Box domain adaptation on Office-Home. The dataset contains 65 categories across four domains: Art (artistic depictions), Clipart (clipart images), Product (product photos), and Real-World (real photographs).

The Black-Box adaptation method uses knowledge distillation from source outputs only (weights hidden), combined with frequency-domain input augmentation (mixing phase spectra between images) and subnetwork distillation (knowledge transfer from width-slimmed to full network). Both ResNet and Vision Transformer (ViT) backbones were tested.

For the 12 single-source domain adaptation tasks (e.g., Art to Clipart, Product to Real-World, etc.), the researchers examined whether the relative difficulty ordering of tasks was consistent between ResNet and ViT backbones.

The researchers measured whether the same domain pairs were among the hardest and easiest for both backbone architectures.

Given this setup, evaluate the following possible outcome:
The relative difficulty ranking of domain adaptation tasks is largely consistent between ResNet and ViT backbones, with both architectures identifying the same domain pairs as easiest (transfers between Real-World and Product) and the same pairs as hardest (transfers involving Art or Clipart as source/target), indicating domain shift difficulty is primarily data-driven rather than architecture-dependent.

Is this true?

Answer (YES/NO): NO